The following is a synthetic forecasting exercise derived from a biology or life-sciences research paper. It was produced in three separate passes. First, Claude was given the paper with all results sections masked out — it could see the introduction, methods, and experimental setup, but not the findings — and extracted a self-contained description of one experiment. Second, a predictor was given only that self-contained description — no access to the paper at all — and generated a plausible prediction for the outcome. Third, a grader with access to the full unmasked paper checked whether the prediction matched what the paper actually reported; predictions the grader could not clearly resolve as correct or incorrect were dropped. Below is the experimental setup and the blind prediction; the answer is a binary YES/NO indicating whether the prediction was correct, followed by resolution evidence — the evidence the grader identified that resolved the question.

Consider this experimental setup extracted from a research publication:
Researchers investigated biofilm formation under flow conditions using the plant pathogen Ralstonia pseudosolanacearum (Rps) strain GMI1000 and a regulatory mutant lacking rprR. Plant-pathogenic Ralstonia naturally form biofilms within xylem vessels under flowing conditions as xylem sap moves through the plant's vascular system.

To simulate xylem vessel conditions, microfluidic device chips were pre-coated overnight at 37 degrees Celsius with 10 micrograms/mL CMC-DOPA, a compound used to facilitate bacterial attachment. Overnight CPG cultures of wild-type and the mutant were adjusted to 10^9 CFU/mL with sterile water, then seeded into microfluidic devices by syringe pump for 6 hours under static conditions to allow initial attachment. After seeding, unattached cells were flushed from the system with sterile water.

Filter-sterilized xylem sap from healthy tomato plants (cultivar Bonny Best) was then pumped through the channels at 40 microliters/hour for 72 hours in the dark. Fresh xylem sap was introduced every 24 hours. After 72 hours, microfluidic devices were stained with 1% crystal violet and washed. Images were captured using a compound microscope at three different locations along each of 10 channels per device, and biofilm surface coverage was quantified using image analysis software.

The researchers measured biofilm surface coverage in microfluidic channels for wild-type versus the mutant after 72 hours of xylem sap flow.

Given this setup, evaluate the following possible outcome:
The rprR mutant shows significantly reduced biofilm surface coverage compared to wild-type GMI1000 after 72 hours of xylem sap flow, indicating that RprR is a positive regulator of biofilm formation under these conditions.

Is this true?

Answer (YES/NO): YES